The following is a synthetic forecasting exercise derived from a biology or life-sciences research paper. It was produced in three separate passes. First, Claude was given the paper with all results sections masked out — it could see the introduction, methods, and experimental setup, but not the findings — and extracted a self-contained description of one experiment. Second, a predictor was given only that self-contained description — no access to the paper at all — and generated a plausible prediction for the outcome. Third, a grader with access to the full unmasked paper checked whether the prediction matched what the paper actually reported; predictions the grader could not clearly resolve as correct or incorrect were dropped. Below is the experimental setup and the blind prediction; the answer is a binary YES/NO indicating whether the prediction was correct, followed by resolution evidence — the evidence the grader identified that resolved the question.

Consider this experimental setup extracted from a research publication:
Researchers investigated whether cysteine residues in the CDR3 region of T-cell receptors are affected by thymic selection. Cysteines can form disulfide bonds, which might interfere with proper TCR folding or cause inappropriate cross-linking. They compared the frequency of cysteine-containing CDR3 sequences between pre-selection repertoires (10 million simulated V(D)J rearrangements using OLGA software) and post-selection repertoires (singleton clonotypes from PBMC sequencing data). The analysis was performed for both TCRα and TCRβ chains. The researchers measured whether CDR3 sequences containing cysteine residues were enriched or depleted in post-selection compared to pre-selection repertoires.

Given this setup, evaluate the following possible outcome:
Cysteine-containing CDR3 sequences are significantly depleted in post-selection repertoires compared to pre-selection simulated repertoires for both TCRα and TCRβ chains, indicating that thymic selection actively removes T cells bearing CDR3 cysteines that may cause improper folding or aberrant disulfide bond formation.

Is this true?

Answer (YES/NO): YES